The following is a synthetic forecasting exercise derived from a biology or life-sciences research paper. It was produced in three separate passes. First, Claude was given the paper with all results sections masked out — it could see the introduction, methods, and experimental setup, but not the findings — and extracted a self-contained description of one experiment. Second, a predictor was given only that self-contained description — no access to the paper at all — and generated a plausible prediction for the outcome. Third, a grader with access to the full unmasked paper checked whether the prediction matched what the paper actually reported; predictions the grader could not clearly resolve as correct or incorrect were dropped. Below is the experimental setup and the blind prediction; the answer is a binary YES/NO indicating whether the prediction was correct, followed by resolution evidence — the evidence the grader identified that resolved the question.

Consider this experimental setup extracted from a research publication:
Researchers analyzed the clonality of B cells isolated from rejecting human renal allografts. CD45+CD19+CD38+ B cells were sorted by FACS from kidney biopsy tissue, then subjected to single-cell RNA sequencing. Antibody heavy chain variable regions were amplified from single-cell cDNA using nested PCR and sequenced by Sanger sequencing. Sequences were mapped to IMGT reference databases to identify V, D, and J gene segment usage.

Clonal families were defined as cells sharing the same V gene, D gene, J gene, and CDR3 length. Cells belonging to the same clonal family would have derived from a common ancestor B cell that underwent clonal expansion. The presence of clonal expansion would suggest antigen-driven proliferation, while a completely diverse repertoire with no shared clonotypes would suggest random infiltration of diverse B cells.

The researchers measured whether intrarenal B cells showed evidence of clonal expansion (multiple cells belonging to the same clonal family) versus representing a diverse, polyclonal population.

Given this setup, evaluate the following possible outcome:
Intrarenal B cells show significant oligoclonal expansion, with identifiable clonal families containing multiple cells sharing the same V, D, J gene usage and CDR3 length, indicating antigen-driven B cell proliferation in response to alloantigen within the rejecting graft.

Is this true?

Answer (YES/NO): NO